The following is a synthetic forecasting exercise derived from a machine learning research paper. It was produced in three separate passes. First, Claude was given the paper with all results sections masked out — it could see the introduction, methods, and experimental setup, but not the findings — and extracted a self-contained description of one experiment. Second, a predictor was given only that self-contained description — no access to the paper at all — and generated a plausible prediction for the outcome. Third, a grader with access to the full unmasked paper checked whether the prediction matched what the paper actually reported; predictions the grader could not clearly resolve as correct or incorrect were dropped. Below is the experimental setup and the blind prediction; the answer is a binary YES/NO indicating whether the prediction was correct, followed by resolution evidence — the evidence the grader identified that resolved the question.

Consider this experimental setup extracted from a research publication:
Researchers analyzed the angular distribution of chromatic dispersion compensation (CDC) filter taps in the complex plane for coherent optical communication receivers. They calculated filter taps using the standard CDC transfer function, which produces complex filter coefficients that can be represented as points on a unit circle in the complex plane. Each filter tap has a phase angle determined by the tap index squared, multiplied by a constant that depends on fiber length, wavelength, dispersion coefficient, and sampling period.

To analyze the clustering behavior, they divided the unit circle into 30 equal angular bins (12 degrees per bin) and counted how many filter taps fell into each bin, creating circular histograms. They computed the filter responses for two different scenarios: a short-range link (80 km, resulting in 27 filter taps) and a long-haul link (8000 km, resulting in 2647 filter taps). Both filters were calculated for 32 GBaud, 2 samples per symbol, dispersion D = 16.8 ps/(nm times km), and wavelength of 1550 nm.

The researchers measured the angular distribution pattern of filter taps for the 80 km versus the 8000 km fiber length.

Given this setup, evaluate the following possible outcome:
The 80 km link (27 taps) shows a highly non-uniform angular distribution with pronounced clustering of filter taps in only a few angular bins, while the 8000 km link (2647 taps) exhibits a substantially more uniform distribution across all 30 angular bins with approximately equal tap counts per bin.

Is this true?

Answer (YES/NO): NO